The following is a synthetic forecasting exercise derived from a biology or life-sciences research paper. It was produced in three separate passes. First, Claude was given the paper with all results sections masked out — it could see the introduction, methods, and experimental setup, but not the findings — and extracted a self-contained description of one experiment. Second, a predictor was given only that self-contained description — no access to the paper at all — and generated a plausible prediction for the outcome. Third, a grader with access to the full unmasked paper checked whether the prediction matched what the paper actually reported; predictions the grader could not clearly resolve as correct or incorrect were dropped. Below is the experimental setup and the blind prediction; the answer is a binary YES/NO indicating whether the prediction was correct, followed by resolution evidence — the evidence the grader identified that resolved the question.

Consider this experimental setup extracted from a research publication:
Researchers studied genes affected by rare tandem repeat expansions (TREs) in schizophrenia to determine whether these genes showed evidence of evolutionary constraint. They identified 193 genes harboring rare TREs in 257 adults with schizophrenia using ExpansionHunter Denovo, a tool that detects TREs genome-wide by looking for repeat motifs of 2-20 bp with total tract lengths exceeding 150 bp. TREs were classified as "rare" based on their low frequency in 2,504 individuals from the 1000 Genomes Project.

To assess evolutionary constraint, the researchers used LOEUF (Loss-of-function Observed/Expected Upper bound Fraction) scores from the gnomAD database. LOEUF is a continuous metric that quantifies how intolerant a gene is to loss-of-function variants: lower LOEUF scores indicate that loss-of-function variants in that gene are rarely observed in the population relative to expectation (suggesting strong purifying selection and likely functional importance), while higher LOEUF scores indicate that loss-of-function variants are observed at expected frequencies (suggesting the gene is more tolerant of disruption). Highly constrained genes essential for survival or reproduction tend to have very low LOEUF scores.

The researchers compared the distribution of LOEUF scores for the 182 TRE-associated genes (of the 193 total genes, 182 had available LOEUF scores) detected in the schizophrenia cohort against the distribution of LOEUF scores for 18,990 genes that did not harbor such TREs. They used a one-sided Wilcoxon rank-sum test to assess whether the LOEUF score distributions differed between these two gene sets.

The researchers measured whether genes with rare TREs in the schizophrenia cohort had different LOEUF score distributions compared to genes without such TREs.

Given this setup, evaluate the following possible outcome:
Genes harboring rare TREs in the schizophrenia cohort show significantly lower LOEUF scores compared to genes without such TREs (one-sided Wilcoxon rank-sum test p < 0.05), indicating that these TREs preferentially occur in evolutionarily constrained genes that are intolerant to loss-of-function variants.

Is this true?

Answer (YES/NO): YES